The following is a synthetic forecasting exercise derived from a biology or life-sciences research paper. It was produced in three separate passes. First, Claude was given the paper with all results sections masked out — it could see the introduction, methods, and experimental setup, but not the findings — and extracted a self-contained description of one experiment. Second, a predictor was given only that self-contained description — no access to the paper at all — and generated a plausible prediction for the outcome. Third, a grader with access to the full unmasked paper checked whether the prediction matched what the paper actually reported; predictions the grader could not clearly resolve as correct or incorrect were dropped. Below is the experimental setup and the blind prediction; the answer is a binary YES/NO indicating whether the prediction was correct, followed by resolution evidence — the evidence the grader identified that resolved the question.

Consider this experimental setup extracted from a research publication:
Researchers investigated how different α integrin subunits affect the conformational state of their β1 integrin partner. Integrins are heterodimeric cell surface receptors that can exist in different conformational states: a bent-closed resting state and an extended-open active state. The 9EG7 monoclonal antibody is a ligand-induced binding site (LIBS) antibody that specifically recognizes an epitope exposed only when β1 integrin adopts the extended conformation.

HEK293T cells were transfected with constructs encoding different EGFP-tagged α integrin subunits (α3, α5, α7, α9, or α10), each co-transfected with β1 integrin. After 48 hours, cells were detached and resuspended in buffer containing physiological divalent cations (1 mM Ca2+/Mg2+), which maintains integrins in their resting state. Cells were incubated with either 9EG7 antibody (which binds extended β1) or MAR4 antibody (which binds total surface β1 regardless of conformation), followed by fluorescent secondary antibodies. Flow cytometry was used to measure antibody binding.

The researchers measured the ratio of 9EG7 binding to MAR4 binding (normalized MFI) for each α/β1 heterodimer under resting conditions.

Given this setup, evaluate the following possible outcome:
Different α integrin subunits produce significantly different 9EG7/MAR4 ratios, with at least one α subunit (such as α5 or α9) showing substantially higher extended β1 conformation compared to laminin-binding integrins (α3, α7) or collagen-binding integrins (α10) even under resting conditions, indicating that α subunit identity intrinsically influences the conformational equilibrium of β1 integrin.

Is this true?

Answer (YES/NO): NO